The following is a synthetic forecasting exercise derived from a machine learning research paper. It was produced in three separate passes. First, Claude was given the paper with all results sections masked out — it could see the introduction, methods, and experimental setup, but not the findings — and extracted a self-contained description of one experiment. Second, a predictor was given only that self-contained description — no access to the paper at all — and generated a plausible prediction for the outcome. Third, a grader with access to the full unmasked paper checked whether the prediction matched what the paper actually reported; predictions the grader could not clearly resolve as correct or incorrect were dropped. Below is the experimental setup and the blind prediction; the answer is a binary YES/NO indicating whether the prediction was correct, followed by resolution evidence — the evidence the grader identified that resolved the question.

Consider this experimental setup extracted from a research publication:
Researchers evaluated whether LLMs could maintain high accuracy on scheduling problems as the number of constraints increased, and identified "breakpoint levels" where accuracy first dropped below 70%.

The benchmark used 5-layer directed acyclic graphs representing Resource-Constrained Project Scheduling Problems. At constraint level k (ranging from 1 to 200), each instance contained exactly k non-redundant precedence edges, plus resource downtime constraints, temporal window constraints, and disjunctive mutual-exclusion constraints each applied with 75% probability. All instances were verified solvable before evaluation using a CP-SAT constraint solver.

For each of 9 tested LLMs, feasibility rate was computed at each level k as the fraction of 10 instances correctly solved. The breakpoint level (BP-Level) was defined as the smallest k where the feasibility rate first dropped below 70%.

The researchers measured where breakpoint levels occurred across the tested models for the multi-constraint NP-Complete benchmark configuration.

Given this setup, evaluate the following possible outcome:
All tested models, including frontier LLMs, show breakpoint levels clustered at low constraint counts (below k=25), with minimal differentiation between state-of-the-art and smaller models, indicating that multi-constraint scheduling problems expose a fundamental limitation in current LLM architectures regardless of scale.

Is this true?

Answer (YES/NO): NO